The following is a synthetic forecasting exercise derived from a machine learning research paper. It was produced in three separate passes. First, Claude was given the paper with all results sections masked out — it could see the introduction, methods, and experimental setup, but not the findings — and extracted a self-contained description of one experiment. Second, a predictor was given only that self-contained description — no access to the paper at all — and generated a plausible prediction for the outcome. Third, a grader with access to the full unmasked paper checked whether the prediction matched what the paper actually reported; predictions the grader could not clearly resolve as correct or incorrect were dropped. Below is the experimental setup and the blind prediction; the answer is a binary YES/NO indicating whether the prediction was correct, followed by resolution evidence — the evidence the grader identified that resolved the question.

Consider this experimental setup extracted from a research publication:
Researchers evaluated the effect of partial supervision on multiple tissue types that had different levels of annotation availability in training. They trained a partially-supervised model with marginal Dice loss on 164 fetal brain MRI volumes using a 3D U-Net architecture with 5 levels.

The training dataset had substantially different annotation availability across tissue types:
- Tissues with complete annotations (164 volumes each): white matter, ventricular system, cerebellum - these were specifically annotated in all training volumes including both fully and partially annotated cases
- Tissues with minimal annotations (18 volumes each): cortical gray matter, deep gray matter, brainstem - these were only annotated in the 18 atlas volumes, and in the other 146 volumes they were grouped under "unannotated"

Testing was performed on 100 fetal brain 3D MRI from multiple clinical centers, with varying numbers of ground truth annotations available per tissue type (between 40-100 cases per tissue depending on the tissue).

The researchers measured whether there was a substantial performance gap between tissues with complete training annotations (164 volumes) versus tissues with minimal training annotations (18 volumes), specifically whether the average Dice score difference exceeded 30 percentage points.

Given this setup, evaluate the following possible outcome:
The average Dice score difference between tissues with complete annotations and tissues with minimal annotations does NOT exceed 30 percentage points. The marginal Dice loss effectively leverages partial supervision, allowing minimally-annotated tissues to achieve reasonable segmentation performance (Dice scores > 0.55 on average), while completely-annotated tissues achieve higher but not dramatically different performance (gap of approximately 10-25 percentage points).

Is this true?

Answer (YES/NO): NO